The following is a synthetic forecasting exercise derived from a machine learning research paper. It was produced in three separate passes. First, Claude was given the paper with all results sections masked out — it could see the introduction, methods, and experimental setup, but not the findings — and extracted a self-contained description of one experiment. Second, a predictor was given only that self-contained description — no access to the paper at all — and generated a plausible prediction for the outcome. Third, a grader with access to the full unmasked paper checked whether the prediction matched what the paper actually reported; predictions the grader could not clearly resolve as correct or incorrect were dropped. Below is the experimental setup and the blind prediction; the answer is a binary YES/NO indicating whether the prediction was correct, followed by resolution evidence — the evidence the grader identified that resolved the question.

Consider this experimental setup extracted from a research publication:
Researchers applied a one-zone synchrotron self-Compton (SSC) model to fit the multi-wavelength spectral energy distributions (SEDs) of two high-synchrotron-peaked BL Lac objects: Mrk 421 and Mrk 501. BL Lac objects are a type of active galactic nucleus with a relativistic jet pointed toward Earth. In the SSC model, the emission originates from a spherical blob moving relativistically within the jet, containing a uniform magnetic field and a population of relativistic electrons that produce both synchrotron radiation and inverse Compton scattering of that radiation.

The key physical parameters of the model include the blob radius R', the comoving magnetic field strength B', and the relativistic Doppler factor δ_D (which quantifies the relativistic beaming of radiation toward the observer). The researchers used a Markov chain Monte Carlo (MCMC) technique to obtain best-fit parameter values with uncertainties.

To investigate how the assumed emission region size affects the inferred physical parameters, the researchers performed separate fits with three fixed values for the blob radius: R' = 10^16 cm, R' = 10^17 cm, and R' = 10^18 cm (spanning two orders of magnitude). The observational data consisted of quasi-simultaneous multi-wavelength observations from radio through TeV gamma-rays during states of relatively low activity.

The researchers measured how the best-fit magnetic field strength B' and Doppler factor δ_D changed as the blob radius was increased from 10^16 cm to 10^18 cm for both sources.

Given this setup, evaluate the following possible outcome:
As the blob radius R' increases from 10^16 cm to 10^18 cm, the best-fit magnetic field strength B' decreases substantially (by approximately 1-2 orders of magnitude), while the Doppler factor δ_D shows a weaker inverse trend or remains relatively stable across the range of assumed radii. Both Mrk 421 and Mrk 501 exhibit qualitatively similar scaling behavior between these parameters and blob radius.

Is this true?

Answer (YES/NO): NO